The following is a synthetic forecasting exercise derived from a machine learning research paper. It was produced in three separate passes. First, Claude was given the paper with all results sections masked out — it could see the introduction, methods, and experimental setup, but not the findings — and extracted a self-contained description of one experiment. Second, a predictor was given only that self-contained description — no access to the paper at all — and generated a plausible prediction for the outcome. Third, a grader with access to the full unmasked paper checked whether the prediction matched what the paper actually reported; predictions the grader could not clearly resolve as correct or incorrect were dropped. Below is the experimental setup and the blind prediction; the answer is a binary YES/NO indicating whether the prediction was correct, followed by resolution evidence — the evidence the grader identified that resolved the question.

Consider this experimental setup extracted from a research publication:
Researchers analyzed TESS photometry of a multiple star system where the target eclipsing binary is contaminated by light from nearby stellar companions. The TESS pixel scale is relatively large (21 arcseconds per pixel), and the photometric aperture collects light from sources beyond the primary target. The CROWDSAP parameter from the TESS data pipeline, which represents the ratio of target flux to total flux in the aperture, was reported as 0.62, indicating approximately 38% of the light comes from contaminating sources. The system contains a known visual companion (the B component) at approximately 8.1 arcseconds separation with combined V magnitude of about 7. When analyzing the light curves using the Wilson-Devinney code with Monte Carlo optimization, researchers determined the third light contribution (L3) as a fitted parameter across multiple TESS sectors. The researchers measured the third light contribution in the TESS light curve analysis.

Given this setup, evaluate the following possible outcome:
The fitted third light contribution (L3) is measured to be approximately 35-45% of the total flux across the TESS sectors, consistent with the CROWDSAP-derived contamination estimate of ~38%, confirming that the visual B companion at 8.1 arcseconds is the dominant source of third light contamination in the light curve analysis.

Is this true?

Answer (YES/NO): NO